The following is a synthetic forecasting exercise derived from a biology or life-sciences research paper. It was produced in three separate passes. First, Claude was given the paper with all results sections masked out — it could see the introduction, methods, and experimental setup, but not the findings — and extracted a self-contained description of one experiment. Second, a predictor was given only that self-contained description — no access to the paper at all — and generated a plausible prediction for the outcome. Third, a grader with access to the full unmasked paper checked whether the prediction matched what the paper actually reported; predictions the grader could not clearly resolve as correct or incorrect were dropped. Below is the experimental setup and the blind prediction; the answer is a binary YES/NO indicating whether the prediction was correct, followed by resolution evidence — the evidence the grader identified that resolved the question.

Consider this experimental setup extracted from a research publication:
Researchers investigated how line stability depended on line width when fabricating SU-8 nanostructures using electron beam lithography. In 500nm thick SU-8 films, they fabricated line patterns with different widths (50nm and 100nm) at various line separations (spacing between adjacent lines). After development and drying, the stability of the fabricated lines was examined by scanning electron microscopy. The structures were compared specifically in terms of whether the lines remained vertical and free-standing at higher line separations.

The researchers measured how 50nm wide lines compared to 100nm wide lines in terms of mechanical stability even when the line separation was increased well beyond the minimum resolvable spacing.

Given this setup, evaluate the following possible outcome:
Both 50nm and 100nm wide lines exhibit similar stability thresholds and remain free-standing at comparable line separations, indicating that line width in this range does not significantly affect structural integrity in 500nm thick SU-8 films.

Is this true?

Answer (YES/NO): NO